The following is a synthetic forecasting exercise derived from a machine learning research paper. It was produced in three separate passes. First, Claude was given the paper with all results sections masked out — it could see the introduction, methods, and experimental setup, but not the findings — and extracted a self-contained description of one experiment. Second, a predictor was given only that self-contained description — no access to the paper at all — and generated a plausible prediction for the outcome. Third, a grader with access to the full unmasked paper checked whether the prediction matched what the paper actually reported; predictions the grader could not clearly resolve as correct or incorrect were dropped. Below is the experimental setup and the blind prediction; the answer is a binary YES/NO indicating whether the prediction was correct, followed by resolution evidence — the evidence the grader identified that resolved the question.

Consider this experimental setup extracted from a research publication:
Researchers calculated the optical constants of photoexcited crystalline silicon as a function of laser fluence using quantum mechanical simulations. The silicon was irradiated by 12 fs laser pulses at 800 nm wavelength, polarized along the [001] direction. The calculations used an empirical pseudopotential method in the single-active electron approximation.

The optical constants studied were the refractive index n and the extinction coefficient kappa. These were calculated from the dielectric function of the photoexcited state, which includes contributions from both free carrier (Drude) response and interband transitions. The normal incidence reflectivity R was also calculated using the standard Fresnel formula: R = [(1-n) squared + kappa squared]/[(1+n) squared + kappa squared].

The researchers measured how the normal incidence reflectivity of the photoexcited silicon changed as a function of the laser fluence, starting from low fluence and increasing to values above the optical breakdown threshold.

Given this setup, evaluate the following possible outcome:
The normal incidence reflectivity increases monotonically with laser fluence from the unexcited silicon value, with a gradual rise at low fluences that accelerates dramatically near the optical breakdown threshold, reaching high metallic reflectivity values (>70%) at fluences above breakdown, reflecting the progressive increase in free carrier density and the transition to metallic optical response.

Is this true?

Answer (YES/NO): NO